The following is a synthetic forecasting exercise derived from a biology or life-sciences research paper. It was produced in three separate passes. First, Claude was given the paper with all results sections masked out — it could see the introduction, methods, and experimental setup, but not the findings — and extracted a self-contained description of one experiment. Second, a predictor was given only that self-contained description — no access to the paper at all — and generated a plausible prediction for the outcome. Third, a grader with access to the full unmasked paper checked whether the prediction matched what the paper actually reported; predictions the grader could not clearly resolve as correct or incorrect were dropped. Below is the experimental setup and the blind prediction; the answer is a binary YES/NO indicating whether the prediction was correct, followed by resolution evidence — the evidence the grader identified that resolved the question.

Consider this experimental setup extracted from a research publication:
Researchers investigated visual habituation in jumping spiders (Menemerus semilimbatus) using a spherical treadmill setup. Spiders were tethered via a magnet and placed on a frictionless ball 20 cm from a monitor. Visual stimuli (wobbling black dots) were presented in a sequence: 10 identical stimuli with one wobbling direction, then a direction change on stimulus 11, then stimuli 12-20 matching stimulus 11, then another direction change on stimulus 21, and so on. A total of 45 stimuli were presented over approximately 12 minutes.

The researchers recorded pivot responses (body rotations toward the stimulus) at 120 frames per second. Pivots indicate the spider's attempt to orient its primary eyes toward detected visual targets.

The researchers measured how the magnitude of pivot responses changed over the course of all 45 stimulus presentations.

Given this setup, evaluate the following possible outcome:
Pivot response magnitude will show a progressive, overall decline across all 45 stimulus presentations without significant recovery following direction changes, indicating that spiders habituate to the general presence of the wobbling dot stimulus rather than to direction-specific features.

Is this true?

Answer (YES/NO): NO